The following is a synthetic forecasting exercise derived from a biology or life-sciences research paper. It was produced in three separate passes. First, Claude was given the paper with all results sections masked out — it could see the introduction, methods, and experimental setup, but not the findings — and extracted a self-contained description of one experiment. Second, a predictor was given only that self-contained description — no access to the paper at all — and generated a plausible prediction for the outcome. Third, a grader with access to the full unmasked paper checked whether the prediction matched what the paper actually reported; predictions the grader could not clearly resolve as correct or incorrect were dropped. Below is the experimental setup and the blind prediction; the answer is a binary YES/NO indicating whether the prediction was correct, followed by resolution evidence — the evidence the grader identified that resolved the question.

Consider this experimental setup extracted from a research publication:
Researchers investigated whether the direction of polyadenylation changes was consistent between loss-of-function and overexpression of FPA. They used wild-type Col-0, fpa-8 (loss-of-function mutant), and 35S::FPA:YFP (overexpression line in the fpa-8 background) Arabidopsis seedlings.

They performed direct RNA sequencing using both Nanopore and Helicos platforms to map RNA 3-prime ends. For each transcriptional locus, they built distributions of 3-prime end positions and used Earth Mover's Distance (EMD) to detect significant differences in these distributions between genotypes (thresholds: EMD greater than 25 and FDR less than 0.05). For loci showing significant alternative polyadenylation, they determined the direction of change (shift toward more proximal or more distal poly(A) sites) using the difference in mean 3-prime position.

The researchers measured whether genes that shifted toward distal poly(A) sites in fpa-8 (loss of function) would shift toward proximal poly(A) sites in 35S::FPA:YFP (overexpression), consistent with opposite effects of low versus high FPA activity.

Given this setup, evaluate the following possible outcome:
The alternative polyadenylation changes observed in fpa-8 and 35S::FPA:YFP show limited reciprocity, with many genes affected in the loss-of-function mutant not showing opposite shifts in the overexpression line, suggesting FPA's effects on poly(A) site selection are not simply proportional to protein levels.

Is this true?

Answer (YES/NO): NO